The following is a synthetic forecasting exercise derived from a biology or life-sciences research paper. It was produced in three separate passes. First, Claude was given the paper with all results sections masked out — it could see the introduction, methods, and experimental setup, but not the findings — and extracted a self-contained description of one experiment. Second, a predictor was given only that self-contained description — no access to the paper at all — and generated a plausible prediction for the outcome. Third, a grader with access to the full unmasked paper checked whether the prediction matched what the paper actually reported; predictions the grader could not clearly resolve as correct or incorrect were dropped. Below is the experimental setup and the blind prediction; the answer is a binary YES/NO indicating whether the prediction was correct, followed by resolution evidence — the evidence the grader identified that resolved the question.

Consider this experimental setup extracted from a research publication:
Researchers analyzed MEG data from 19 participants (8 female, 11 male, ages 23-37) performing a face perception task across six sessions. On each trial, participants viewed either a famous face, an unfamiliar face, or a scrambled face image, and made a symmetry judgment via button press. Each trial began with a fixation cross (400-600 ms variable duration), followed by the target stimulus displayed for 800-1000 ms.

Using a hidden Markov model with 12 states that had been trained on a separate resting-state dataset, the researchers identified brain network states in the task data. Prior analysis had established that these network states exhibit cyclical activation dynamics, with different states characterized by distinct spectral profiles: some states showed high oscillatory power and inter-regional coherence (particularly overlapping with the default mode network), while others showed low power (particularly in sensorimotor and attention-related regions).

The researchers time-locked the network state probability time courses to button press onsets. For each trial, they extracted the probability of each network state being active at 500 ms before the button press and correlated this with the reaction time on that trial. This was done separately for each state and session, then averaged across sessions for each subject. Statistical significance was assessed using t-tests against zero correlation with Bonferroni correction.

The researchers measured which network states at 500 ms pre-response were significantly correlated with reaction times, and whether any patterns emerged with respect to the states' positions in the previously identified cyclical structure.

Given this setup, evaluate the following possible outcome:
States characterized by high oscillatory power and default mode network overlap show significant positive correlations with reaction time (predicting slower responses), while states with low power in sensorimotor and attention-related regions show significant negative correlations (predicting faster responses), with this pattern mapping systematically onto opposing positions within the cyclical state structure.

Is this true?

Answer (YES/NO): NO